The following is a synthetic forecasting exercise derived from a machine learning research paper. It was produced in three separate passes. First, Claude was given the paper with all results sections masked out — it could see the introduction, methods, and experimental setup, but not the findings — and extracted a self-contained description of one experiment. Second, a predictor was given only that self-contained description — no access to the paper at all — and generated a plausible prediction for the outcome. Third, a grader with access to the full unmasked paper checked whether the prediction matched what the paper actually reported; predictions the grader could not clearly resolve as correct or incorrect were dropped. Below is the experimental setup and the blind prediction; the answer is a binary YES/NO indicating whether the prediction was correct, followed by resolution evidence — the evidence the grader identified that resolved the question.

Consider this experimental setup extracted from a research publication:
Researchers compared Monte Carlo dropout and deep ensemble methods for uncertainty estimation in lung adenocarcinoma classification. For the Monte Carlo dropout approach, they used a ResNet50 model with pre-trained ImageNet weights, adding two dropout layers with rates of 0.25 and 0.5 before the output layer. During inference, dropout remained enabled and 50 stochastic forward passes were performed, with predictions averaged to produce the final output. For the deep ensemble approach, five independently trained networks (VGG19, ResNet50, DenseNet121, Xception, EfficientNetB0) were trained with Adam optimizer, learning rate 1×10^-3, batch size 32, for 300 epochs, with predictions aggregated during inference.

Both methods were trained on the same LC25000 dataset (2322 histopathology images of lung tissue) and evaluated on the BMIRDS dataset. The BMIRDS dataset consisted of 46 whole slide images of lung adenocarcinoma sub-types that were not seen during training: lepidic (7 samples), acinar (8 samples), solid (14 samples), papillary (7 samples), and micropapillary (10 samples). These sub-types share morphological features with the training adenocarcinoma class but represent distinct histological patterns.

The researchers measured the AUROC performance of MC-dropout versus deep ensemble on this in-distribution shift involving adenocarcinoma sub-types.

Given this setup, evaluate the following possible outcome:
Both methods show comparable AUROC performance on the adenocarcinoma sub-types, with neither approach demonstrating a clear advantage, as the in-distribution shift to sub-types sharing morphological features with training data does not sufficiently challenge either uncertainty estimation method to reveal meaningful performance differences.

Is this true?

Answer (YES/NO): NO